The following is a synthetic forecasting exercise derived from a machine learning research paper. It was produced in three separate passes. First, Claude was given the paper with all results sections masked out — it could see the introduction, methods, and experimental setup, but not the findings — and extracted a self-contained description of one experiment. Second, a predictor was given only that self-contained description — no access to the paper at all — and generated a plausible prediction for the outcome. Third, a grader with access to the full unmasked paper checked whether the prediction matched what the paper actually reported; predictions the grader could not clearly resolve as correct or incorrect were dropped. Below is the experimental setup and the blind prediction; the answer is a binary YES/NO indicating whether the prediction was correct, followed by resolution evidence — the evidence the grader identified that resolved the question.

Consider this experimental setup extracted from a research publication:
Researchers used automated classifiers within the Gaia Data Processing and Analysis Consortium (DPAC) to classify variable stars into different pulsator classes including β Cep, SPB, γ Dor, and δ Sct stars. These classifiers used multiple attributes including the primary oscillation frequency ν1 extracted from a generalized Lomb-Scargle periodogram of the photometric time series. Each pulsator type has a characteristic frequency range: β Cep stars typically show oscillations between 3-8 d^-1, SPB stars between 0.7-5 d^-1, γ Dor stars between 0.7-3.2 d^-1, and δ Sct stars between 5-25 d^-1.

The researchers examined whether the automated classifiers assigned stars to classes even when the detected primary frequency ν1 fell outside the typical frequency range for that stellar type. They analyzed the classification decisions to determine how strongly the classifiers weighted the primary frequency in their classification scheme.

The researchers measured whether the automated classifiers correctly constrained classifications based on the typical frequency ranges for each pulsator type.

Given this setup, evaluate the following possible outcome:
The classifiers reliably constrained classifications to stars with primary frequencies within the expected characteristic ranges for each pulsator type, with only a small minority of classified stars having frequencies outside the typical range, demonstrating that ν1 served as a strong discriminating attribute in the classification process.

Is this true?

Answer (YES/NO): NO